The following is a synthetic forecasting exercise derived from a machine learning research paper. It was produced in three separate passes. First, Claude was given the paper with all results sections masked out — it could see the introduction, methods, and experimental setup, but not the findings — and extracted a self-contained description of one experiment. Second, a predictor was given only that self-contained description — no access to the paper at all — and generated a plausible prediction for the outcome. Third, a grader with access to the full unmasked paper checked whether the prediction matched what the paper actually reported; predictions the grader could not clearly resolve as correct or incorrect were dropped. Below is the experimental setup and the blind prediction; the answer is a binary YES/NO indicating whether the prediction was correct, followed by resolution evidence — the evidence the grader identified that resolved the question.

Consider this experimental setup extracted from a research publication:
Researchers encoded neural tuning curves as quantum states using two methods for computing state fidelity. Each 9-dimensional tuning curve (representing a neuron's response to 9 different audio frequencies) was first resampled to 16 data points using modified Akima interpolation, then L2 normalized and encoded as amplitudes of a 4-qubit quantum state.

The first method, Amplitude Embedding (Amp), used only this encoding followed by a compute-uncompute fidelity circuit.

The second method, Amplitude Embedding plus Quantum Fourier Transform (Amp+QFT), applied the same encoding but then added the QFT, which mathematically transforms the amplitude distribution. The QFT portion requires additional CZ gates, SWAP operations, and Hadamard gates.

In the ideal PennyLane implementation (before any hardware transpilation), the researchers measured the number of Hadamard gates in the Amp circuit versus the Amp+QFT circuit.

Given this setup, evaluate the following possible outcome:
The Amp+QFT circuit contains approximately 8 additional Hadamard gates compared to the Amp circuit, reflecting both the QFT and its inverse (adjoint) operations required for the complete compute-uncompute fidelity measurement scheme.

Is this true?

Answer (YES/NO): YES